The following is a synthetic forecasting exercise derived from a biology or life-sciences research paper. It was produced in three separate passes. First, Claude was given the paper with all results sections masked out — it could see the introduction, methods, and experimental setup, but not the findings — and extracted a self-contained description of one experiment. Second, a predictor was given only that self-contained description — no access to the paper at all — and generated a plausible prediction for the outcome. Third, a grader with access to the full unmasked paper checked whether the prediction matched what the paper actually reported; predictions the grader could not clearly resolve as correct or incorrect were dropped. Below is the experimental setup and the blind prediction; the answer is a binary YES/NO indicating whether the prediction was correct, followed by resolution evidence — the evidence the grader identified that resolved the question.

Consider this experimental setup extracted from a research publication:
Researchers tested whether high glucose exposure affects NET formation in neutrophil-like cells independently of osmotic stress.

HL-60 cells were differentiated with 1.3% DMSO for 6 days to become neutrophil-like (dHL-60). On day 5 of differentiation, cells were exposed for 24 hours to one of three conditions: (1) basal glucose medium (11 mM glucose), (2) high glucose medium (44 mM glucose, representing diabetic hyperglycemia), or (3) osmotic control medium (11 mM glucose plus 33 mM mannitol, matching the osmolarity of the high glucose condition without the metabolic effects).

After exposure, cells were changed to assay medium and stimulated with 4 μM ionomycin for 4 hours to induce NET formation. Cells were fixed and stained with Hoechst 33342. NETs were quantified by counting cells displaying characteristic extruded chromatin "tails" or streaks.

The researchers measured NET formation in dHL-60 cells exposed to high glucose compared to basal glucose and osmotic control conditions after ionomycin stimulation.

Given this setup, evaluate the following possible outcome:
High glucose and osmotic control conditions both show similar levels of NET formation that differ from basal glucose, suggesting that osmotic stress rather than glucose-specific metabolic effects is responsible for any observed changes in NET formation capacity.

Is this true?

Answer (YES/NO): NO